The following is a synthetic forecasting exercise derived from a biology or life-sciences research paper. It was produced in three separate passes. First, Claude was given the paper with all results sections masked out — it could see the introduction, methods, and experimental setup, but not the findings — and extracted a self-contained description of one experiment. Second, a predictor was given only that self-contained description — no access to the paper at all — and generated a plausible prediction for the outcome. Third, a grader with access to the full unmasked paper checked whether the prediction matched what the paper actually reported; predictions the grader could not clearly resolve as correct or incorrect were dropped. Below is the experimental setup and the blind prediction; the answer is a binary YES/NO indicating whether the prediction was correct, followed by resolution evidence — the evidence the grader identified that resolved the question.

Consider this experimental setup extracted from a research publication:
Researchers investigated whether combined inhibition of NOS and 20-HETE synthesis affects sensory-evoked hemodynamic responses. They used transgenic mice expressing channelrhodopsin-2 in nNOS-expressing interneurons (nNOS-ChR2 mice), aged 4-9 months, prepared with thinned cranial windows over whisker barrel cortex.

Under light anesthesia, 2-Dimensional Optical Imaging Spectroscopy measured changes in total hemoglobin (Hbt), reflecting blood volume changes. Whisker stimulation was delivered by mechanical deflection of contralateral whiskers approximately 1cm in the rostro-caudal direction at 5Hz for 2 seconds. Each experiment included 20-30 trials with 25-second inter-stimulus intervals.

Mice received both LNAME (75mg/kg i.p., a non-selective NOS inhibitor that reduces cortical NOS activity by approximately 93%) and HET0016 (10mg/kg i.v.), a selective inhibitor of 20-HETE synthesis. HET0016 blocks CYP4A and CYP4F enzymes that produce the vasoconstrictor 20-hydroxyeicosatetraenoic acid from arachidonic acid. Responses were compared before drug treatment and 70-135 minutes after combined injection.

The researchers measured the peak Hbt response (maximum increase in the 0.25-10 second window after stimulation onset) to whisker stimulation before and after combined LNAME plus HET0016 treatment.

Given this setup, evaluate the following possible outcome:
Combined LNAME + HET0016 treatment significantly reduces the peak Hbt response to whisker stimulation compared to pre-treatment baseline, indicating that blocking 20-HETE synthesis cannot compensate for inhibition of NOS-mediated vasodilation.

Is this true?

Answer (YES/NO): NO